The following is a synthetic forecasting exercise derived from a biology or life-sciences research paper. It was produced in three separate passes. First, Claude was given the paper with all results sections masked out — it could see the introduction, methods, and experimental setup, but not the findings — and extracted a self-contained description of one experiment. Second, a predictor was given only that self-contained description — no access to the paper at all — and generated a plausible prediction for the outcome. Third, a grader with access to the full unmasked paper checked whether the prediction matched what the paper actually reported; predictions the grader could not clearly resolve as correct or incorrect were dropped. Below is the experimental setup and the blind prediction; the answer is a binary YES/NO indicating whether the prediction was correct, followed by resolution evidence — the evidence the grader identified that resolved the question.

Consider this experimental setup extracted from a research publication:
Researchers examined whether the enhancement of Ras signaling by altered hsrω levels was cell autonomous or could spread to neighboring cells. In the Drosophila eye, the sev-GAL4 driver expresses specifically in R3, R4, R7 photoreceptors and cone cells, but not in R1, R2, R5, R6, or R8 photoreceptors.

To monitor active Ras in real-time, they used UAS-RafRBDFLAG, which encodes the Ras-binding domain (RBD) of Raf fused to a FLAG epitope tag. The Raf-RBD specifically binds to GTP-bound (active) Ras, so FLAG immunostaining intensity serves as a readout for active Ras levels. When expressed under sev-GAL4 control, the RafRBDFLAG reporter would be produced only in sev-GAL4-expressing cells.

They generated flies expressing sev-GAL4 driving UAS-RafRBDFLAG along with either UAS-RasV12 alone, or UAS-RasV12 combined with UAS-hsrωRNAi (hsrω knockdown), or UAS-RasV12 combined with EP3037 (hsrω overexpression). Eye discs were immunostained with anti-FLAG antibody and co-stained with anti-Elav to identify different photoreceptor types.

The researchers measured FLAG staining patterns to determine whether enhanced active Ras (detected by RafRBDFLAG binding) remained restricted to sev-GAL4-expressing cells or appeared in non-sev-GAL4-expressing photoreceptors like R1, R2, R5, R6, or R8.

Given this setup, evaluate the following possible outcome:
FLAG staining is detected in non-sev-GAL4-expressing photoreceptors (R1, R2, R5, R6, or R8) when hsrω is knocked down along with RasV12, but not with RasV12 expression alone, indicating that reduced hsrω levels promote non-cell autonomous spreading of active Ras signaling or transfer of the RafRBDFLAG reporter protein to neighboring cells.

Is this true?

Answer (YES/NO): NO